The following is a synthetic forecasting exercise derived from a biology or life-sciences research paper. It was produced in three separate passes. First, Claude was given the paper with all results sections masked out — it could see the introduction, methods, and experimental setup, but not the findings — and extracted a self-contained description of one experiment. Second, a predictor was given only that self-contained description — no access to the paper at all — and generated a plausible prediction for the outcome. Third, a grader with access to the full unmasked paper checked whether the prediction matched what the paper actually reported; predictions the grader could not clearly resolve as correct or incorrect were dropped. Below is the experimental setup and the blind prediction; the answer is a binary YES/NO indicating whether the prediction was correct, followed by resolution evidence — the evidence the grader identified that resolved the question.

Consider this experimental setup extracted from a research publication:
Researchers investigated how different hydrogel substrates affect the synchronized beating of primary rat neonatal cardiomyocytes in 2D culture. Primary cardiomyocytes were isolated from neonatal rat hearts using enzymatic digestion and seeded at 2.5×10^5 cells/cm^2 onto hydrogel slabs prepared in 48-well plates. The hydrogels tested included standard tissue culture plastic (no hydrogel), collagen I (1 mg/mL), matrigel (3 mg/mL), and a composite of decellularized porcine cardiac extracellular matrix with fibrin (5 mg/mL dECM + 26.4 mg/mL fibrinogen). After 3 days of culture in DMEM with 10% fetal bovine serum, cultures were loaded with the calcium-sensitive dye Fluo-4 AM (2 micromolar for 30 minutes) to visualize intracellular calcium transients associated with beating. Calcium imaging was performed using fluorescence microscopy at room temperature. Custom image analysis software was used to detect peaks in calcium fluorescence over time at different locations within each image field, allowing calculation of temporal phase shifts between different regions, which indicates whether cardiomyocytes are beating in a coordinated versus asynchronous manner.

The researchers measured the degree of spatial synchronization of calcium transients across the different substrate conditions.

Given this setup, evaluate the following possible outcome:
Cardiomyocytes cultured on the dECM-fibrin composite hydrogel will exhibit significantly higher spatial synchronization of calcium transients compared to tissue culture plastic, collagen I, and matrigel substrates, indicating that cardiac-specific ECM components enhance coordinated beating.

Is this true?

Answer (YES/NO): YES